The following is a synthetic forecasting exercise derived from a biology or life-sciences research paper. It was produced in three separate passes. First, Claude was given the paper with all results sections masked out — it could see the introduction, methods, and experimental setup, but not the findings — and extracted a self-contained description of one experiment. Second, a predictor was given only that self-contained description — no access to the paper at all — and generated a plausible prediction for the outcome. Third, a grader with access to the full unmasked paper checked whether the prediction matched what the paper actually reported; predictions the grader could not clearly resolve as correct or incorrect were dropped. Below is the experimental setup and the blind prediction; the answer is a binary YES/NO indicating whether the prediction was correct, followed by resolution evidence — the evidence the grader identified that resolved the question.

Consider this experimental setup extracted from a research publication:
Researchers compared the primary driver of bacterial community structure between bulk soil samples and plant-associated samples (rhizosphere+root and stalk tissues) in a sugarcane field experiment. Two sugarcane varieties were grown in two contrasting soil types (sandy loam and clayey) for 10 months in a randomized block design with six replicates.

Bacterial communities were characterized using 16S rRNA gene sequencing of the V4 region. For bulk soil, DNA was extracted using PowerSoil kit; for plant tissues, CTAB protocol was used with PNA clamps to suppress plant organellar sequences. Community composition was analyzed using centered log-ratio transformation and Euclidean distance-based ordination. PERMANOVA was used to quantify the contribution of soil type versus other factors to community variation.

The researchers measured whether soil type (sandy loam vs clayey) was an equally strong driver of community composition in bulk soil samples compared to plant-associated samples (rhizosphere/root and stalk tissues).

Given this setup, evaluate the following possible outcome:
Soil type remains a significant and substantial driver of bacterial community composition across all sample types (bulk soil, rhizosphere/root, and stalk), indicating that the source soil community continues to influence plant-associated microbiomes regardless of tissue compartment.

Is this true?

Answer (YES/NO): YES